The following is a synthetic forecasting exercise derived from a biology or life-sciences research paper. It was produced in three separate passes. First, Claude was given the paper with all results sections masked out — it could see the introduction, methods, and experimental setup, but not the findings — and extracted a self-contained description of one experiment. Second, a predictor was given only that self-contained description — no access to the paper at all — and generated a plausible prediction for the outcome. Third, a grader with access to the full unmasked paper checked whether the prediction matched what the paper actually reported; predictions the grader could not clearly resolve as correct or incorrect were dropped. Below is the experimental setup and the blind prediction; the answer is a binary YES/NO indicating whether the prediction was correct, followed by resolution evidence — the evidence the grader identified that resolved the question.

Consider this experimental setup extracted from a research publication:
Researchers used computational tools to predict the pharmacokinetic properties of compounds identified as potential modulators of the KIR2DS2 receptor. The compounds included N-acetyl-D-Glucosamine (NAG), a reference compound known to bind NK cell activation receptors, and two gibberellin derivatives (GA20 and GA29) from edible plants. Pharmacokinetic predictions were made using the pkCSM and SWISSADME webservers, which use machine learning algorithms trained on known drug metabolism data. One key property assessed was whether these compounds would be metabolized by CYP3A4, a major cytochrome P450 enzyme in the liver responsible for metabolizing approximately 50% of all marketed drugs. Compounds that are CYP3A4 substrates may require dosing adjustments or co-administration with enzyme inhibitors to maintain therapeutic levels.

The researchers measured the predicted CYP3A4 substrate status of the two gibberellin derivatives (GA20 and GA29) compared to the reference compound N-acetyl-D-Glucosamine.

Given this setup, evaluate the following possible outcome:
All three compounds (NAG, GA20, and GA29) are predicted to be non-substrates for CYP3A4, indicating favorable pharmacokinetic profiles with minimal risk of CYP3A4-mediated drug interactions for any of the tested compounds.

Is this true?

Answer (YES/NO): NO